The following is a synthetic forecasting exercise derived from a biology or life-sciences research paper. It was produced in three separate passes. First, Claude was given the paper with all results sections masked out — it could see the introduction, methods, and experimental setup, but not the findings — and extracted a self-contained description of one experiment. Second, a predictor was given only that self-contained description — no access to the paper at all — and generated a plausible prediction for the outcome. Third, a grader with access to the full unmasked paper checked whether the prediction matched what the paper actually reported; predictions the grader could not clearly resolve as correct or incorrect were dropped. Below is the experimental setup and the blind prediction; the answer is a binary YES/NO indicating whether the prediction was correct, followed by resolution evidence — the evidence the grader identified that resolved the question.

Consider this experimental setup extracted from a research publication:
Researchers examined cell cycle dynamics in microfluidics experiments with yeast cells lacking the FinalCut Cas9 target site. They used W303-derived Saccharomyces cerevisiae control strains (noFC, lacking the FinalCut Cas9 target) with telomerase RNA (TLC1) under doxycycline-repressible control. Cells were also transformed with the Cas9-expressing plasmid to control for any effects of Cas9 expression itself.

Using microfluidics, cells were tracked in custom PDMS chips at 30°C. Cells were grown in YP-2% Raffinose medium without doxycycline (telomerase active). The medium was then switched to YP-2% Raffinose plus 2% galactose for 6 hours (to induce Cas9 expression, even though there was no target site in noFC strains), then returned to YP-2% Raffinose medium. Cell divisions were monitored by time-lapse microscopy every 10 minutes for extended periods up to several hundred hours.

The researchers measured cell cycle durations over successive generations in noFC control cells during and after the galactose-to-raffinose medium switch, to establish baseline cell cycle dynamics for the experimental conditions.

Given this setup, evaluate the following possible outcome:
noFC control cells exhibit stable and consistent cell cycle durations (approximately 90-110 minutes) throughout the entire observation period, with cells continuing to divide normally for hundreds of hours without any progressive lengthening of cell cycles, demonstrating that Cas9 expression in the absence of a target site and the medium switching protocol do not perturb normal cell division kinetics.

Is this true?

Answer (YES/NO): NO